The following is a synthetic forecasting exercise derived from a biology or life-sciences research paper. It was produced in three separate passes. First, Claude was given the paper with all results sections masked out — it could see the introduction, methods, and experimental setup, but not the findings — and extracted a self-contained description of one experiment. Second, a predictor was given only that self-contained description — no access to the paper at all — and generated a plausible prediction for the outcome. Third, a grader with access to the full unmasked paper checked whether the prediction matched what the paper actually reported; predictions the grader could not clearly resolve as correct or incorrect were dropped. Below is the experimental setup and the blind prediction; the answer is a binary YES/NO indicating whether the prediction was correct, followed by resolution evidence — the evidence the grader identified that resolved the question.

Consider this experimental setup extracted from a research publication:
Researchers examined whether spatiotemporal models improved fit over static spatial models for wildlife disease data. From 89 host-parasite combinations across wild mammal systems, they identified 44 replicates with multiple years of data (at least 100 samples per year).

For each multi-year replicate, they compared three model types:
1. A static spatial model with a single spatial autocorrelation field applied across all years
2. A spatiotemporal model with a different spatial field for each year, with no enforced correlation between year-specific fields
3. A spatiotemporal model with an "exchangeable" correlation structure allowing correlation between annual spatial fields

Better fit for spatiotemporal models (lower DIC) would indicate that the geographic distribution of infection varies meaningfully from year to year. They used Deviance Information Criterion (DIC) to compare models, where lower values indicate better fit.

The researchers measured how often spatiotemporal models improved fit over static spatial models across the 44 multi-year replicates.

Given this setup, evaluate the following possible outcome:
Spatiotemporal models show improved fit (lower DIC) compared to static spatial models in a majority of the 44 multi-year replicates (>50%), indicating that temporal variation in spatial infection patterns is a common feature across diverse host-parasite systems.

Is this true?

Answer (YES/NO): YES